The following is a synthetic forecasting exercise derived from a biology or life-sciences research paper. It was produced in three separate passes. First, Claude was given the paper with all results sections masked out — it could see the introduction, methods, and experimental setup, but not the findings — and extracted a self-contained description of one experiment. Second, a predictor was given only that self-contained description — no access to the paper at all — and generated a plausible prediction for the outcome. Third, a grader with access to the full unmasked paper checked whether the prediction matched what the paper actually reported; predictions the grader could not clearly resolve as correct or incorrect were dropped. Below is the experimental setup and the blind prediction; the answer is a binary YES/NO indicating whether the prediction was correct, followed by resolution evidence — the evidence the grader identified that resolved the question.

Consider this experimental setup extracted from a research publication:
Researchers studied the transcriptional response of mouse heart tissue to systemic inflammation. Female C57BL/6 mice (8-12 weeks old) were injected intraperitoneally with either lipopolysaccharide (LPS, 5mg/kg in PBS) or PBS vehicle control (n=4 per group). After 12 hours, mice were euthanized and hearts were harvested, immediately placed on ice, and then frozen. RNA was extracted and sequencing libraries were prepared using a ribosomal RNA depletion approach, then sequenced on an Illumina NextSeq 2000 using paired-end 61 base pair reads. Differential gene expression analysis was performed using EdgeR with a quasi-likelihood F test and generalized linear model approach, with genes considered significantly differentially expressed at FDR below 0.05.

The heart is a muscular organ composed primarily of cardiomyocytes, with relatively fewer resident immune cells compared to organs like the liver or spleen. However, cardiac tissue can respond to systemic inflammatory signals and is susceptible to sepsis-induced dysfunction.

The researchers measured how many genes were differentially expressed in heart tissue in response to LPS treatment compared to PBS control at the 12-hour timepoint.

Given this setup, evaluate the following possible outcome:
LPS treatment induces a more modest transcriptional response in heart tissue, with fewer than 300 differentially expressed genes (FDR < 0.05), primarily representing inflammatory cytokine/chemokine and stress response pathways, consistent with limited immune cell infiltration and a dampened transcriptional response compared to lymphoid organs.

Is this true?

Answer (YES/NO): NO